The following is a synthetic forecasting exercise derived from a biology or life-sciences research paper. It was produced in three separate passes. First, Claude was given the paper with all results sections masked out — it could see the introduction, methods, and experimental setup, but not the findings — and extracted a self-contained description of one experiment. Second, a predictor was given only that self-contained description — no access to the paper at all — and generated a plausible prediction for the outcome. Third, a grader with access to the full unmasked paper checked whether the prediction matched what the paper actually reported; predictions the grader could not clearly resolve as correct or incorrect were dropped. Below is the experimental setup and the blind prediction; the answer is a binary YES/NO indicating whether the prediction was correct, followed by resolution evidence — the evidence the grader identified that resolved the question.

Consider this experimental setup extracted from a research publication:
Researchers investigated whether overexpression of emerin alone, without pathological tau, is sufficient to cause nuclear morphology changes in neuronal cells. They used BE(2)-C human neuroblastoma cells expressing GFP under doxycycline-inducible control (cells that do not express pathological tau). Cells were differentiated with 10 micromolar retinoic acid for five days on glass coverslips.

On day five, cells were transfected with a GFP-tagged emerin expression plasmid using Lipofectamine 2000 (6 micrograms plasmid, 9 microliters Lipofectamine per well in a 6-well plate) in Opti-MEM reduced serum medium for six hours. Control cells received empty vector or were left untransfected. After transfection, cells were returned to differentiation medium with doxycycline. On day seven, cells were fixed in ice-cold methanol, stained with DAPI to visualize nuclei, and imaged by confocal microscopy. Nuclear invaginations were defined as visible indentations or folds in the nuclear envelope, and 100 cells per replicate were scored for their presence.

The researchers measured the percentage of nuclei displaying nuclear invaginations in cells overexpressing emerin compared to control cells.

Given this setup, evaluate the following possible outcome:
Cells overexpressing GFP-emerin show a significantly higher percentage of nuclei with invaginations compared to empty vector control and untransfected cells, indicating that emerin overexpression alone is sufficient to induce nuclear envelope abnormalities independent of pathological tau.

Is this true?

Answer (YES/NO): YES